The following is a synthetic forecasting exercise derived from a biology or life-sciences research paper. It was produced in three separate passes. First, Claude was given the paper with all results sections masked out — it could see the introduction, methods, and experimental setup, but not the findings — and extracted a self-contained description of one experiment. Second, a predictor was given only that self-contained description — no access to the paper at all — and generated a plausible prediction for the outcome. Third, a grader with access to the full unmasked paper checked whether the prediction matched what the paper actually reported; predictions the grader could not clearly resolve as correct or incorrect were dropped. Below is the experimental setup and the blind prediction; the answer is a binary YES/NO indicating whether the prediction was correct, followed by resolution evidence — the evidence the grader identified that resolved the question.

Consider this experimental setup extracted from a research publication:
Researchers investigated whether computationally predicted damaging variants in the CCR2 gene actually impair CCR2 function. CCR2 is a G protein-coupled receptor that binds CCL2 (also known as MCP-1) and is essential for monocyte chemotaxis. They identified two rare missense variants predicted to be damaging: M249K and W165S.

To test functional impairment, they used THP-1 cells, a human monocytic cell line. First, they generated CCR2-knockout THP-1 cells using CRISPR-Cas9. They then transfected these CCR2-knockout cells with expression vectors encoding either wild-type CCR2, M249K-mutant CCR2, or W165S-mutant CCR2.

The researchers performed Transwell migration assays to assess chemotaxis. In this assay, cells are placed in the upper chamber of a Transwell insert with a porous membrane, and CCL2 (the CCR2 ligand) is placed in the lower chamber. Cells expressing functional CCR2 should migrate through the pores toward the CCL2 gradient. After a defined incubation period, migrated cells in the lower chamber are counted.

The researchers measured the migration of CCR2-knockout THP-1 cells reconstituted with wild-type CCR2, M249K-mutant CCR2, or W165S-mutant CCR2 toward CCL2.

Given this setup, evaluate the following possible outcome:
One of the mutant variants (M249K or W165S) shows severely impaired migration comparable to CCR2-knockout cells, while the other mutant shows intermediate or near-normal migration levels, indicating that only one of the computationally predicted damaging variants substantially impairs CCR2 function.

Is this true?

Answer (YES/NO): YES